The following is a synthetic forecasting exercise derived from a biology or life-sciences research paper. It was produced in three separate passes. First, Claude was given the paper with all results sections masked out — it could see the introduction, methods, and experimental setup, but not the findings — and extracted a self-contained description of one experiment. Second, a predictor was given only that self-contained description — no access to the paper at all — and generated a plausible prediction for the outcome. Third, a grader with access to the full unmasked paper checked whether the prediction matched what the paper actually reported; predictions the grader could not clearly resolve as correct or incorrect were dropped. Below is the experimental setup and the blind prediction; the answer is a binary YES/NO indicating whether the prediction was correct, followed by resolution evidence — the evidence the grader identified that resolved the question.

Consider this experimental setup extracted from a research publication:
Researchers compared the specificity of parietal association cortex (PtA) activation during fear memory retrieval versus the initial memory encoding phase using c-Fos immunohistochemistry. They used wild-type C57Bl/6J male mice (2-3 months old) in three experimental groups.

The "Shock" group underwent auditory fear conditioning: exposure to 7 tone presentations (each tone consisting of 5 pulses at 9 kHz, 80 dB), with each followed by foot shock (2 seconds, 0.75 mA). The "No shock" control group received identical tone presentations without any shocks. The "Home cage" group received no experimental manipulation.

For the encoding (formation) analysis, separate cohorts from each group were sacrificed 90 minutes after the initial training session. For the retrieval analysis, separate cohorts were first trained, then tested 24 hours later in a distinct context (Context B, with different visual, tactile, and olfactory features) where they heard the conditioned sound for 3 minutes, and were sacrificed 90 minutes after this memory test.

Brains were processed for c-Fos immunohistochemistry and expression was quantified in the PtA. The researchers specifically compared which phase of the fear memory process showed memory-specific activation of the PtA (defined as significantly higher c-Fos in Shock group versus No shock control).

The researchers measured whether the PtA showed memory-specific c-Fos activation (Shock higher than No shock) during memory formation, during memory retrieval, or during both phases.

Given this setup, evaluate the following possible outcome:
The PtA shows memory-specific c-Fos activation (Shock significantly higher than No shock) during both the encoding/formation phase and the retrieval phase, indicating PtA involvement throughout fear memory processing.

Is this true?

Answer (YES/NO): NO